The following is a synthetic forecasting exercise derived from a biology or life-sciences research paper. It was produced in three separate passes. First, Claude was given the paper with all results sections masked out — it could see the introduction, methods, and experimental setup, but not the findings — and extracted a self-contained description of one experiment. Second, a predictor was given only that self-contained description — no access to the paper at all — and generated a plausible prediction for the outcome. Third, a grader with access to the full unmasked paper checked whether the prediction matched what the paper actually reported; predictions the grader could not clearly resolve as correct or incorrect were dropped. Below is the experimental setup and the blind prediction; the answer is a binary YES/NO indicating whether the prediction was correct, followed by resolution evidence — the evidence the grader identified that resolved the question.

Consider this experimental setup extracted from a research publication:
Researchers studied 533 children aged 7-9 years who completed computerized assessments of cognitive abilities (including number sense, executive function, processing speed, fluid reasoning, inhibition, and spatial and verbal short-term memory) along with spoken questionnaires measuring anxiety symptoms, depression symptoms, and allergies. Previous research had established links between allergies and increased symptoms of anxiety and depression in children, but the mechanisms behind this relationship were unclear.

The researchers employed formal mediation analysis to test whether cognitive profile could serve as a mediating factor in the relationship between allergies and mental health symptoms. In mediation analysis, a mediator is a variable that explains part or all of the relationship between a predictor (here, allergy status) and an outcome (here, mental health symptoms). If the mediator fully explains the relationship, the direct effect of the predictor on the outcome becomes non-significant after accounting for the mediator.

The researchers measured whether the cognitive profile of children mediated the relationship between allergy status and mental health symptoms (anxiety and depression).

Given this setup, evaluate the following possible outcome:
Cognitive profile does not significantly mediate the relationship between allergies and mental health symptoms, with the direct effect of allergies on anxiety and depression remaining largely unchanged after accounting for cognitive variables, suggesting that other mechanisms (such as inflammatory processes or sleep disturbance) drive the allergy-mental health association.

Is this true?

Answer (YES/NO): NO